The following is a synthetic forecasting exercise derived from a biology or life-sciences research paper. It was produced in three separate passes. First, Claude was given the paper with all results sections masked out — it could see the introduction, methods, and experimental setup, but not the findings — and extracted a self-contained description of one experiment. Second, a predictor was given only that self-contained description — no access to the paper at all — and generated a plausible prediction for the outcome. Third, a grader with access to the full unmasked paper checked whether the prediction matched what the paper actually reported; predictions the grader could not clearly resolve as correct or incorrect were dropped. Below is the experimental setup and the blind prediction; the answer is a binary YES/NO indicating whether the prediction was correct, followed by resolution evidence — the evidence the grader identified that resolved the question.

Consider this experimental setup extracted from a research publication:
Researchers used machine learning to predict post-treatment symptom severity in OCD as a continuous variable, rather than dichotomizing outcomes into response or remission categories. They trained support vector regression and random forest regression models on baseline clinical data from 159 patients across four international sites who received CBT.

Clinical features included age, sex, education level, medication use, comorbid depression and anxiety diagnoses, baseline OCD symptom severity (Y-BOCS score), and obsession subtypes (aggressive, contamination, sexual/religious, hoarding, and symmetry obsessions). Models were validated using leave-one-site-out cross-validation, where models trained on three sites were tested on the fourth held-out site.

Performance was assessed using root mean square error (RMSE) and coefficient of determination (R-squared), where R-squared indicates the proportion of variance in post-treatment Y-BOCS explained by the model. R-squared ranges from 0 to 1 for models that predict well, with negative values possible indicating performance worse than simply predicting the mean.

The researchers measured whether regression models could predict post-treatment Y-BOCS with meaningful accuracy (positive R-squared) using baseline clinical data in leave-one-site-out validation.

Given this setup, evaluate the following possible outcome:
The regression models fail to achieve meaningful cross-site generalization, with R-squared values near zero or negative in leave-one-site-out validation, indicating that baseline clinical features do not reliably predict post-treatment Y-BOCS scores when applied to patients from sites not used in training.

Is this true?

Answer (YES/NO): YES